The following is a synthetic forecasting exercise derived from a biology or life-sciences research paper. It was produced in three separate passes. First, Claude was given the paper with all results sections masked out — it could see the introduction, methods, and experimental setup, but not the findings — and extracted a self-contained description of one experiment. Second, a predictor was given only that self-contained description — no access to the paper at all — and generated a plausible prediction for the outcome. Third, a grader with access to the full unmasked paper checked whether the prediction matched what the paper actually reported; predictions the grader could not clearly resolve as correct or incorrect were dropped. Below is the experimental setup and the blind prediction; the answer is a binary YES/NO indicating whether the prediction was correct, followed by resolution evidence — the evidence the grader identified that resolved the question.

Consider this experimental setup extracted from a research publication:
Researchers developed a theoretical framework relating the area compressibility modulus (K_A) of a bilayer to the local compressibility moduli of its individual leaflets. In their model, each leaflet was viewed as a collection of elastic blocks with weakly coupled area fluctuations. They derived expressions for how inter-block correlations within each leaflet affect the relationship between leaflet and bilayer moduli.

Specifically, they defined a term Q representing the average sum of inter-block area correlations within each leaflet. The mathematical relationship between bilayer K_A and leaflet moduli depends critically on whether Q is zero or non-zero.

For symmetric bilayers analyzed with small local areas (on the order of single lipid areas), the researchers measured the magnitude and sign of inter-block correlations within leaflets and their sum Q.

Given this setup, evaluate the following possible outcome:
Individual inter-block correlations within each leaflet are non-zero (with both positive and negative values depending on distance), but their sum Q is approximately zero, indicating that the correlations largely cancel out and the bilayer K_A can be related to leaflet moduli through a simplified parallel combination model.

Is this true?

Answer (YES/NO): YES